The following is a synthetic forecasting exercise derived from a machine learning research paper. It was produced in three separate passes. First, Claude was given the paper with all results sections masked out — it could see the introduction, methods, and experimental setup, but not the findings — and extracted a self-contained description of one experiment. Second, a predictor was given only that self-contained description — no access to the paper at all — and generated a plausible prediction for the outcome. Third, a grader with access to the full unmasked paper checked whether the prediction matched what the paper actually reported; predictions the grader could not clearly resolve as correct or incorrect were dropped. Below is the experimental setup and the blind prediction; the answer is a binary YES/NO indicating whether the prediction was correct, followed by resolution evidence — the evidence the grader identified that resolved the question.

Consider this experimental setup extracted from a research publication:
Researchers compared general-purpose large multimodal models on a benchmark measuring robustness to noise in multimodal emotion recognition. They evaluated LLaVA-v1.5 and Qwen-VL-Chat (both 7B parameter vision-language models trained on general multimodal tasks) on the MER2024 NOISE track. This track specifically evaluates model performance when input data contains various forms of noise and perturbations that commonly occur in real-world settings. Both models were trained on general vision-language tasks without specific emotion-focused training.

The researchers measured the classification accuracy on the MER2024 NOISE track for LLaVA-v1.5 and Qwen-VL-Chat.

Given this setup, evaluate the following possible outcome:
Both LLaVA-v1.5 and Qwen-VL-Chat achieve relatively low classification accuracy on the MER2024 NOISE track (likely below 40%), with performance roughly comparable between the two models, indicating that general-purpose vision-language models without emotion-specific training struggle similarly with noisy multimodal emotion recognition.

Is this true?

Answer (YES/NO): NO